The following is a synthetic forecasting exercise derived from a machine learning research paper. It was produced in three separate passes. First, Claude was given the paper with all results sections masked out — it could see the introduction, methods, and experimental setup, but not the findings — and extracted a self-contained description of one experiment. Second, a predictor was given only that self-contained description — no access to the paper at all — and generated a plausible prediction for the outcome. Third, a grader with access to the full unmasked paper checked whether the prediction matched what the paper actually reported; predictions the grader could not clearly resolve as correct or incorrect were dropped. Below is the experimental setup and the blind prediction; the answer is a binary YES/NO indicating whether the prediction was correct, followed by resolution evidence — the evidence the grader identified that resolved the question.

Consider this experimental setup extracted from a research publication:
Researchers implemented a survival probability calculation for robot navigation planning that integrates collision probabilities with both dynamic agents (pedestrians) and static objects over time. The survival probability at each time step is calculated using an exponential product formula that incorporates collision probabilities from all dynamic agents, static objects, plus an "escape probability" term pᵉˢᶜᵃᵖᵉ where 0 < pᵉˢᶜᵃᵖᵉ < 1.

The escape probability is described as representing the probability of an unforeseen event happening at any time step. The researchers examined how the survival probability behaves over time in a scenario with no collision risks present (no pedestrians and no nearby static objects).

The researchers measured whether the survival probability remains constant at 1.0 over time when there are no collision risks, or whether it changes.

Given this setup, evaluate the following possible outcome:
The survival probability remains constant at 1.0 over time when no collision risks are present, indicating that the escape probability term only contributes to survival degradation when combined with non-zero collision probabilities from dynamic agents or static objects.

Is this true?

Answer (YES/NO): NO